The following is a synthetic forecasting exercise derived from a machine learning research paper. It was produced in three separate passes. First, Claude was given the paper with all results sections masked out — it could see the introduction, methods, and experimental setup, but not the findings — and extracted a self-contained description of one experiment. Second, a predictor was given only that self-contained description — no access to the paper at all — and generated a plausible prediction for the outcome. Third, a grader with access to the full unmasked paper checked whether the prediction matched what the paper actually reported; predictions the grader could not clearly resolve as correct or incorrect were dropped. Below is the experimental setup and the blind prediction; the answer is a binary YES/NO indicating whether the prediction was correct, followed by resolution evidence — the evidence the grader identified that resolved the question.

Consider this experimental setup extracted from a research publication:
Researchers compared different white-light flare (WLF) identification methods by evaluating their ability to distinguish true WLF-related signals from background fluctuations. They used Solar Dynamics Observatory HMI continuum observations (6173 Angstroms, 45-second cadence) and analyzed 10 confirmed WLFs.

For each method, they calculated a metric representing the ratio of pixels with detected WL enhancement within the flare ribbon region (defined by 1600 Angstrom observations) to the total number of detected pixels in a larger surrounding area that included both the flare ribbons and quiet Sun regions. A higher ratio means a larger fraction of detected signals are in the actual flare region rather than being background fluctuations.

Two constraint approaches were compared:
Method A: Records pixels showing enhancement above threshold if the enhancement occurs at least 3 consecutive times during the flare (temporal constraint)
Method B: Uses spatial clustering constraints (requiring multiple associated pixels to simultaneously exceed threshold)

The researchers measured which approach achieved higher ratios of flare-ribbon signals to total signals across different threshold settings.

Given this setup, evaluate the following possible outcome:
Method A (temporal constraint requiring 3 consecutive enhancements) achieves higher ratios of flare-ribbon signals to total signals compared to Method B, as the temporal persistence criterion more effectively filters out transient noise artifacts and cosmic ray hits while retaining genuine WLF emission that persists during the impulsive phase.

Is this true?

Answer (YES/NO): NO